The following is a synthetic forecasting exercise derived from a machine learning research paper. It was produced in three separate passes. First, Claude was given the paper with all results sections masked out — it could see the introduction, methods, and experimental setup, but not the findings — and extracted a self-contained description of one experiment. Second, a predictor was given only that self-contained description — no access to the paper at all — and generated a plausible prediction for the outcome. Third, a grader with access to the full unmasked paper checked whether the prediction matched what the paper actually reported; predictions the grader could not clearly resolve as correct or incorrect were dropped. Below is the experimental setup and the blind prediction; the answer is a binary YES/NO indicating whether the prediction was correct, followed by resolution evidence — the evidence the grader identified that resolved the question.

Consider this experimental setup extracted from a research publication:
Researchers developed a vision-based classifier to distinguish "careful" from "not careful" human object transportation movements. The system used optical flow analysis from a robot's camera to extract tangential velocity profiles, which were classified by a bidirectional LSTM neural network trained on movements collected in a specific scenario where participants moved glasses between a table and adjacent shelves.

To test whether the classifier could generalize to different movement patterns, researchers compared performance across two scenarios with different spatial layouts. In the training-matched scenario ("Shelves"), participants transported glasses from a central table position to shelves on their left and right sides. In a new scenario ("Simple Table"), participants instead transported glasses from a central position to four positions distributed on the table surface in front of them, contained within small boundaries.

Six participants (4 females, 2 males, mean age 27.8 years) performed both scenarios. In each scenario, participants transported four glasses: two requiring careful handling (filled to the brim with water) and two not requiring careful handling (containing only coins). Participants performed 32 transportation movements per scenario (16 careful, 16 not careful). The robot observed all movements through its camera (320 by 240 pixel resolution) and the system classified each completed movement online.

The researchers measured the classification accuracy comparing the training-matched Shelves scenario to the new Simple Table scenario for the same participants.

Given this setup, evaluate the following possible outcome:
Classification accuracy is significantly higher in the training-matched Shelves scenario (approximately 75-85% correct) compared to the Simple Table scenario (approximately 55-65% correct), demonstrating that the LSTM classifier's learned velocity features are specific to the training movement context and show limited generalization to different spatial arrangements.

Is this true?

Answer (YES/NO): NO